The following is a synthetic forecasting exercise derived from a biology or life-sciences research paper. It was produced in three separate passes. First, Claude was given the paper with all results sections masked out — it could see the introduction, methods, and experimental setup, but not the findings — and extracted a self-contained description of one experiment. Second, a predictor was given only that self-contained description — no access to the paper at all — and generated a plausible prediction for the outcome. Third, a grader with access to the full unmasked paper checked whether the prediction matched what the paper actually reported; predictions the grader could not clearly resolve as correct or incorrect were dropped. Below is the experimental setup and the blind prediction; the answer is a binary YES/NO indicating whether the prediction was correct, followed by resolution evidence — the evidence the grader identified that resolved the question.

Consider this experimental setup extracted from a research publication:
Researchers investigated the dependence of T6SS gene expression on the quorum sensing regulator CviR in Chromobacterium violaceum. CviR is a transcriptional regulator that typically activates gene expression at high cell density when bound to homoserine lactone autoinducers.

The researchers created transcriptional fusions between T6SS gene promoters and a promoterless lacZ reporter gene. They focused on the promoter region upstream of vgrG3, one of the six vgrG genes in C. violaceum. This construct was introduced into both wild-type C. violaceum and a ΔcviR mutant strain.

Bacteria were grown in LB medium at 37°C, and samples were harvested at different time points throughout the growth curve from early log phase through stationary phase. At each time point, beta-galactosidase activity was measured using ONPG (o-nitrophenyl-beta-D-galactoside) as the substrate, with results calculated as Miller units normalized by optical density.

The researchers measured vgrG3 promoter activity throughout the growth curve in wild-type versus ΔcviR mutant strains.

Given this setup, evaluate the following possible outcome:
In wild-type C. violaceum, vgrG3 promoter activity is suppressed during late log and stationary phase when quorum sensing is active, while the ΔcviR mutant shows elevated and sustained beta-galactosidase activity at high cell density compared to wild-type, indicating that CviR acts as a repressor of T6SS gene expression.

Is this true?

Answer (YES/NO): NO